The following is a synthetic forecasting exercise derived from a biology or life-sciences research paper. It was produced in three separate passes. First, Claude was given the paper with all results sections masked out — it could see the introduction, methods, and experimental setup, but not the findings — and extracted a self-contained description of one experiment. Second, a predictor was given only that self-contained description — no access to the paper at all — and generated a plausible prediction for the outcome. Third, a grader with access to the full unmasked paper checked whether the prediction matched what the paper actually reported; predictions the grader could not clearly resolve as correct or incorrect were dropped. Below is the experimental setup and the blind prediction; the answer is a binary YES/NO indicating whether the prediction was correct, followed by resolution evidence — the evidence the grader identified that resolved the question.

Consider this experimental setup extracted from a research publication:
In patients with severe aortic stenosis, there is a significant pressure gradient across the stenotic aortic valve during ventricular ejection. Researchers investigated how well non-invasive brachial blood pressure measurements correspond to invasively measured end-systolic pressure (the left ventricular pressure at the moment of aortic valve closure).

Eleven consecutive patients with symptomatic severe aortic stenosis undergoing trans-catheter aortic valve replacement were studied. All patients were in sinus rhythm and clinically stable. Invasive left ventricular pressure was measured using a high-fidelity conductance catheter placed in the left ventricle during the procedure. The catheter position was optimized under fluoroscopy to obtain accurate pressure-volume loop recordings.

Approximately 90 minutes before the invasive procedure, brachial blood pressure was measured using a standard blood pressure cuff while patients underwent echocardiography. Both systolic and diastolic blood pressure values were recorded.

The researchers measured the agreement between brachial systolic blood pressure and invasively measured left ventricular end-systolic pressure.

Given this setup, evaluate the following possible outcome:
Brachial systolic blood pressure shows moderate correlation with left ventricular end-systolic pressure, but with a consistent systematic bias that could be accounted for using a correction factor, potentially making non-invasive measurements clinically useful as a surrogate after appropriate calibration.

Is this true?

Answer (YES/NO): NO